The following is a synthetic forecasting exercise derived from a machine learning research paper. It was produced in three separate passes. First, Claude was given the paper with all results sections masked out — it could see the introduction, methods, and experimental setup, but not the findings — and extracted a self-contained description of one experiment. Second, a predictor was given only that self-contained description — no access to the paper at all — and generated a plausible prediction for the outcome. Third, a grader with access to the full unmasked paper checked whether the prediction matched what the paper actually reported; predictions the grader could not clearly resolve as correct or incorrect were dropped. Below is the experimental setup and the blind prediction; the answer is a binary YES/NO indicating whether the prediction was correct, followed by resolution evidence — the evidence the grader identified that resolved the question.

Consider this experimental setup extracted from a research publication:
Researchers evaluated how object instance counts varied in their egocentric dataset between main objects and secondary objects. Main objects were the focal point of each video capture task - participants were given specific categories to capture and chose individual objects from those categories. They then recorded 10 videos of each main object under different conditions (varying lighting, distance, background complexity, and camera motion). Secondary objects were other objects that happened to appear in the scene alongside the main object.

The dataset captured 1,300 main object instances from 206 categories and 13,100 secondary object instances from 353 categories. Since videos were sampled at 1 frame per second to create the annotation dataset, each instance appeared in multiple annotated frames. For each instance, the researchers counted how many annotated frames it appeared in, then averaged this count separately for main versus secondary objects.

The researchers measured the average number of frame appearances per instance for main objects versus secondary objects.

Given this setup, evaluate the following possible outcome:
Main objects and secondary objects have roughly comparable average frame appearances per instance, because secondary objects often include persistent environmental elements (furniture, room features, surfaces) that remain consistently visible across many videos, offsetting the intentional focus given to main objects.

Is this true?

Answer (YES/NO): NO